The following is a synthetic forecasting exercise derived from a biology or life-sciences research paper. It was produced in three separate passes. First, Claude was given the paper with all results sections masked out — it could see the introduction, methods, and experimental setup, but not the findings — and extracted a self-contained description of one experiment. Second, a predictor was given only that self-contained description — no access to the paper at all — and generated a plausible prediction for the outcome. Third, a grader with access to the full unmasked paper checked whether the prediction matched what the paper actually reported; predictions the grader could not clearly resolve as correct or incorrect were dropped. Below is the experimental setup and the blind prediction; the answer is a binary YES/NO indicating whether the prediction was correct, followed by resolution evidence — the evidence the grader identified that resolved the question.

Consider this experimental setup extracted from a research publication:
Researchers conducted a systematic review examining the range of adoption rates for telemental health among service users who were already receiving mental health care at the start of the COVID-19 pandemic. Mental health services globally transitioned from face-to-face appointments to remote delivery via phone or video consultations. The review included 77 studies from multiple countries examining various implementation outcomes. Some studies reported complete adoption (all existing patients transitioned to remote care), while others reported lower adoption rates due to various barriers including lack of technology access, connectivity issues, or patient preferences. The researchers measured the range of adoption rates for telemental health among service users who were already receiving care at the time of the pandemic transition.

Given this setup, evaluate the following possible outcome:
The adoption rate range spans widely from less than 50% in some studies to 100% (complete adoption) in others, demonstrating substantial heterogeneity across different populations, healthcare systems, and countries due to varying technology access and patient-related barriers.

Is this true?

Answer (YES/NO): YES